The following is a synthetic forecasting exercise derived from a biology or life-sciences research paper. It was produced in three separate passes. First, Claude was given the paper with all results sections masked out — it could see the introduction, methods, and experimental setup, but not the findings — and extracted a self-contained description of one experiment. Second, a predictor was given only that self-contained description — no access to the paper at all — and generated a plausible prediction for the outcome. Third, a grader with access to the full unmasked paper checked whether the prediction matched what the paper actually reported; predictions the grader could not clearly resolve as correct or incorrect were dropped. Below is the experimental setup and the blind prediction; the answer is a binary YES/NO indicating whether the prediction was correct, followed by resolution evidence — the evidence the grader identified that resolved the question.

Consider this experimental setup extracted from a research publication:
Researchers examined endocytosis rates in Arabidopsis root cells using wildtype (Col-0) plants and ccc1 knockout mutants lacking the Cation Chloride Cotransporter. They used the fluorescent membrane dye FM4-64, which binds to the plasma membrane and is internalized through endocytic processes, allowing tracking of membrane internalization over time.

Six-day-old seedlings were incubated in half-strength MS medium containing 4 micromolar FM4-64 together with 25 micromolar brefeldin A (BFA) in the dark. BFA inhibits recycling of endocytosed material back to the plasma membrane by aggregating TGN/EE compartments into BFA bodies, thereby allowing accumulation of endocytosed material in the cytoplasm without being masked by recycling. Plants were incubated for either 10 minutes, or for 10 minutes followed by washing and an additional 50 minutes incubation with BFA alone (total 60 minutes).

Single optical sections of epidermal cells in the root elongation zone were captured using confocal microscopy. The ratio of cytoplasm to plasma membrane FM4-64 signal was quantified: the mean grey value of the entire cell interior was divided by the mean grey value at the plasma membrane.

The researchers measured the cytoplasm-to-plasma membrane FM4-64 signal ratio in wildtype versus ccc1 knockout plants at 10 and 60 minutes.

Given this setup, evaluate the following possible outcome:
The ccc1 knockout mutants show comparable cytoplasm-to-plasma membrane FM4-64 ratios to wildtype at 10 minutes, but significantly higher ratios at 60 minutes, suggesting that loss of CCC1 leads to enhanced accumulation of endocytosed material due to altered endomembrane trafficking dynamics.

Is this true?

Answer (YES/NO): NO